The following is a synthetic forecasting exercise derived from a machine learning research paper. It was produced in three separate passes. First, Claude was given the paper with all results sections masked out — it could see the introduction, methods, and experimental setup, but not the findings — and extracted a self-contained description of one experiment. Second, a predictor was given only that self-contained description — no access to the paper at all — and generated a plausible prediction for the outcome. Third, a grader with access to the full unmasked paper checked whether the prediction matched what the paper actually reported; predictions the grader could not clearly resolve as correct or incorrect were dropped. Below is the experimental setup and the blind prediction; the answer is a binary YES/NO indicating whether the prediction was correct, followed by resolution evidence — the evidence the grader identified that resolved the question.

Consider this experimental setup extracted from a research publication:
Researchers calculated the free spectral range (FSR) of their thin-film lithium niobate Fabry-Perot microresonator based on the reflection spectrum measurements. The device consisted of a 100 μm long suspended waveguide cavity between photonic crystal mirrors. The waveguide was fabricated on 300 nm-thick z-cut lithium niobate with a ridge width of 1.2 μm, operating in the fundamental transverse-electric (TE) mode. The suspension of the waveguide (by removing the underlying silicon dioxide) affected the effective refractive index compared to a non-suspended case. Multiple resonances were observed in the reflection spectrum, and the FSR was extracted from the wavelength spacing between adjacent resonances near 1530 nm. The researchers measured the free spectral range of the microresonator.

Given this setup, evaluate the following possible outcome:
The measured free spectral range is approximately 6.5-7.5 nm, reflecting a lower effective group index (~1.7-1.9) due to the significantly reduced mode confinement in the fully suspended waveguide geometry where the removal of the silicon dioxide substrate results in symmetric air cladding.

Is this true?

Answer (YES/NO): NO